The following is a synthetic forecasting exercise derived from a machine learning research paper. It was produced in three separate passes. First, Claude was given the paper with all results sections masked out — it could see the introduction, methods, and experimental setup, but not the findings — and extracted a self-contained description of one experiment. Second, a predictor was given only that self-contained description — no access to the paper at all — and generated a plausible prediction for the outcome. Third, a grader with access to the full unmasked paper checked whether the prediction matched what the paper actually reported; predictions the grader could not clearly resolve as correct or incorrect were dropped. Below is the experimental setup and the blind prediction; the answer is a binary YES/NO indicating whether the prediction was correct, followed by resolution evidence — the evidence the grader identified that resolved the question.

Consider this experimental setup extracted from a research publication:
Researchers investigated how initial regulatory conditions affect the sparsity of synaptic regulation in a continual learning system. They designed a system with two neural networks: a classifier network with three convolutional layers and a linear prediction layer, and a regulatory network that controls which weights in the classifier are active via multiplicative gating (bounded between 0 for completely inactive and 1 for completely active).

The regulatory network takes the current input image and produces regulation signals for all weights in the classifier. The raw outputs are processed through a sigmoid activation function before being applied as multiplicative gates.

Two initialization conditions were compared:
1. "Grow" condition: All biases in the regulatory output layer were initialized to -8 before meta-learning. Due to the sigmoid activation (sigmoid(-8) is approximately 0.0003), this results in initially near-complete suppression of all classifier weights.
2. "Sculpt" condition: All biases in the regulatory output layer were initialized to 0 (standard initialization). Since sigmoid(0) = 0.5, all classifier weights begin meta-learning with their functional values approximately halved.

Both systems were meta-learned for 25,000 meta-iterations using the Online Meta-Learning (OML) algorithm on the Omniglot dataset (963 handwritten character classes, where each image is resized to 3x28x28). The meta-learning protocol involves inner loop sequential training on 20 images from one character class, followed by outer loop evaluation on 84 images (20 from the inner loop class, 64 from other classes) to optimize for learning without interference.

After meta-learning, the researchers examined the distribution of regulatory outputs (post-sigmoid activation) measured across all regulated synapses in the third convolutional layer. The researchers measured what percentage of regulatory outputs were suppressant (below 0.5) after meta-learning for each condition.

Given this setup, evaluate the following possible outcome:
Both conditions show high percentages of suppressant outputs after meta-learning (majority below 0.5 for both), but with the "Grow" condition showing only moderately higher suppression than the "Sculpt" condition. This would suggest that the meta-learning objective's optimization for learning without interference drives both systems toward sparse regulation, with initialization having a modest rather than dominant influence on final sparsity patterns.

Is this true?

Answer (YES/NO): NO